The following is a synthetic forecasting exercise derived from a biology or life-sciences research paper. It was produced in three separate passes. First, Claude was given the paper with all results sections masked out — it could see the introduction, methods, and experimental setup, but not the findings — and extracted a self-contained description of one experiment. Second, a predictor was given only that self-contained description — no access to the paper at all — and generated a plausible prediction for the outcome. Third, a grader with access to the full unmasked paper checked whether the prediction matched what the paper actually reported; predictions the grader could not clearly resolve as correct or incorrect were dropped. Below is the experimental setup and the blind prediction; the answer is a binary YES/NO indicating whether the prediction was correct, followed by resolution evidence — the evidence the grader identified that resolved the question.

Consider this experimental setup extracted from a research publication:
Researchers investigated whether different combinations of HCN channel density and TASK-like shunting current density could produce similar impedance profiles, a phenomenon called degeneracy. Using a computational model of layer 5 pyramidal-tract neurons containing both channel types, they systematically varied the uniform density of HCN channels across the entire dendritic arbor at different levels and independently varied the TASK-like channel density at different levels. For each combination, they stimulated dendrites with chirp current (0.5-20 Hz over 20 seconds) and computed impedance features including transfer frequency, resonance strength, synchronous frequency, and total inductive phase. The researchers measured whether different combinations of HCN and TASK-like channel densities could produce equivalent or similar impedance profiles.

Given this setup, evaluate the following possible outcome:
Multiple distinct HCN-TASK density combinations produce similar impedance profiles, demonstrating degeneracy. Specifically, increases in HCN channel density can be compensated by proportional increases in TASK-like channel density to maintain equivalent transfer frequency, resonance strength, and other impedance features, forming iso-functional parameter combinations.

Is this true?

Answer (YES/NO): NO